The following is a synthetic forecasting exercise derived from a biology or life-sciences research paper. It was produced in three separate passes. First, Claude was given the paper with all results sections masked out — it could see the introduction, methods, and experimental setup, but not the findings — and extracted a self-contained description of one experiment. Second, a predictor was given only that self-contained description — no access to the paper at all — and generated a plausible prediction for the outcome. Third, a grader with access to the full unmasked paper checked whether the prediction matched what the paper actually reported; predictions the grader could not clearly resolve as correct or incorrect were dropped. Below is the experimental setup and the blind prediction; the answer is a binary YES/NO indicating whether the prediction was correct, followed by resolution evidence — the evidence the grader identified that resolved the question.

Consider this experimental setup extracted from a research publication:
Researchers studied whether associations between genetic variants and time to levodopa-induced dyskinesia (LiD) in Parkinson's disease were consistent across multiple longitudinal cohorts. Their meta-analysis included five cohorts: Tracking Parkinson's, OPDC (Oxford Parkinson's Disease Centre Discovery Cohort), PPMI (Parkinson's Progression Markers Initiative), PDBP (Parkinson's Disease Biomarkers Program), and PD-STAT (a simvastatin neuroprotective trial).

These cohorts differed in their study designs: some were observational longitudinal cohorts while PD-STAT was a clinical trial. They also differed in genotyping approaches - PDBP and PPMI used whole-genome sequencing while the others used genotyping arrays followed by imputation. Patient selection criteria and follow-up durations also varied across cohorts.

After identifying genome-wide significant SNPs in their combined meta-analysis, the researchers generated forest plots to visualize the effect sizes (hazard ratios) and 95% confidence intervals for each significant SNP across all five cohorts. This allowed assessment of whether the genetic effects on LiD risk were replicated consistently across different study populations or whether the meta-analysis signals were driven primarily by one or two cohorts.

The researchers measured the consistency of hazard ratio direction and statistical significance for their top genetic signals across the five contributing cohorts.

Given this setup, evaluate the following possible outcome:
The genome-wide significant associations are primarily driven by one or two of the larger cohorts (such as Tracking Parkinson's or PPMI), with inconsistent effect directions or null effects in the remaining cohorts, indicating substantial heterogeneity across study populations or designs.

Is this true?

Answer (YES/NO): NO